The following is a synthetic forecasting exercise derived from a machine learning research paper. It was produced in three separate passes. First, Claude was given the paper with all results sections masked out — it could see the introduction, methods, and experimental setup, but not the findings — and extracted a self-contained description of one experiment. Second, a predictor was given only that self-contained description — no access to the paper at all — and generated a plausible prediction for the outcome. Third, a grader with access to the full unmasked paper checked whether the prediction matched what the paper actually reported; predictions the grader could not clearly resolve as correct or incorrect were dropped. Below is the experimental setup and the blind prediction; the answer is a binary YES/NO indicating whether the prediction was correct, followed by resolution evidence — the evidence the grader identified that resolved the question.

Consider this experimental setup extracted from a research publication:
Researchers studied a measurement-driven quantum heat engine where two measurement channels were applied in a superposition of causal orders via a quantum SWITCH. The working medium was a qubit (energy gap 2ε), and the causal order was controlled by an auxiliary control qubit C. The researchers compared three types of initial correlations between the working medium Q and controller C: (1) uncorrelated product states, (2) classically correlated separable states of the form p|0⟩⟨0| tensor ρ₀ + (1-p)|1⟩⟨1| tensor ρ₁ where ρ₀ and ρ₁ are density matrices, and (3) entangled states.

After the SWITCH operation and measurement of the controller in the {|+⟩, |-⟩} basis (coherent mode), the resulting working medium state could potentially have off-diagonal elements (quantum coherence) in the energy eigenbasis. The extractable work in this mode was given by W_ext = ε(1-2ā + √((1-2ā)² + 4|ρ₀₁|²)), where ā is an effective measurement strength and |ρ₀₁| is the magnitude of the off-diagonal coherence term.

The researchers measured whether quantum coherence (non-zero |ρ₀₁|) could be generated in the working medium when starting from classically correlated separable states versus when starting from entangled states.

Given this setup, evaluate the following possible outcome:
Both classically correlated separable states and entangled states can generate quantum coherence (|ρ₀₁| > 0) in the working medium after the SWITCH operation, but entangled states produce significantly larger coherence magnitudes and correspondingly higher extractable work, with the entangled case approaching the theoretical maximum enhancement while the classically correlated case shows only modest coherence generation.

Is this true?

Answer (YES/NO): NO